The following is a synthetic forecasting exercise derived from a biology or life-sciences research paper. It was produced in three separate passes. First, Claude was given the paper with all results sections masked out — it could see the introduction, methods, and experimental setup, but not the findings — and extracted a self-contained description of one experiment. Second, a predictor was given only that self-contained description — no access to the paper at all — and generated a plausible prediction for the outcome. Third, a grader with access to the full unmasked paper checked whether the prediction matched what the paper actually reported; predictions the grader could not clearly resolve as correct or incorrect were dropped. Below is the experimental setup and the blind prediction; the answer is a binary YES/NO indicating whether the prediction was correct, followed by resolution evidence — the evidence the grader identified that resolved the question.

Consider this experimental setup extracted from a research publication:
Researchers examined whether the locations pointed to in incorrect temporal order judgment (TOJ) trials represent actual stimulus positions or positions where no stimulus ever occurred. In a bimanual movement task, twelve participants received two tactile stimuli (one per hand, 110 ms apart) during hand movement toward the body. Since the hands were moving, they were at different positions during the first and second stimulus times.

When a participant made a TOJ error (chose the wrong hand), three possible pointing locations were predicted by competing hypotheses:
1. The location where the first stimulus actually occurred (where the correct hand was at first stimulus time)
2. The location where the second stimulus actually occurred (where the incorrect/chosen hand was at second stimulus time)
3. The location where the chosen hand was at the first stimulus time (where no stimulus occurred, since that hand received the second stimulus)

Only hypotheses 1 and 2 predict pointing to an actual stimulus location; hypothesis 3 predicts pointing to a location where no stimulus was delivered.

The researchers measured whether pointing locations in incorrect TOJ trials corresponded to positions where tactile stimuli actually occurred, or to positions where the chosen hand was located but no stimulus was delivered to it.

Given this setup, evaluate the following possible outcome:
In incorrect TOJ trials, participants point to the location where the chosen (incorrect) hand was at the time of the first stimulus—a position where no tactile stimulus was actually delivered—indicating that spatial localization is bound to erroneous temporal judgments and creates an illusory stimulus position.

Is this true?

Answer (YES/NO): YES